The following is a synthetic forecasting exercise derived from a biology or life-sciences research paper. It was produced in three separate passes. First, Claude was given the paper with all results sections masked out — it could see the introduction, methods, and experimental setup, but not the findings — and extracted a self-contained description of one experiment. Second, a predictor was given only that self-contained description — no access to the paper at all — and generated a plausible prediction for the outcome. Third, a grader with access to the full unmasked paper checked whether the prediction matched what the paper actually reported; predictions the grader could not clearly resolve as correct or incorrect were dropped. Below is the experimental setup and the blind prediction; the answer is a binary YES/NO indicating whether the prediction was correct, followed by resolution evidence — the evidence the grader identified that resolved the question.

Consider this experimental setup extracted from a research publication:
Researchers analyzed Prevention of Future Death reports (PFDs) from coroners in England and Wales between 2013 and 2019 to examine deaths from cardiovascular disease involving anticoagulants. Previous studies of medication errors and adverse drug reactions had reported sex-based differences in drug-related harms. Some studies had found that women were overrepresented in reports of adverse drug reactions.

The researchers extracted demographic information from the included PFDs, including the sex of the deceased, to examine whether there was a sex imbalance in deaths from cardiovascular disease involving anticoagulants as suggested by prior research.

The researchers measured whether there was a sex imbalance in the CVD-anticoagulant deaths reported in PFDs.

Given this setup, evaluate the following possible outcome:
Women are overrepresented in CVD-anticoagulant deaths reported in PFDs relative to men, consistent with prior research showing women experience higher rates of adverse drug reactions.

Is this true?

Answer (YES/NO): NO